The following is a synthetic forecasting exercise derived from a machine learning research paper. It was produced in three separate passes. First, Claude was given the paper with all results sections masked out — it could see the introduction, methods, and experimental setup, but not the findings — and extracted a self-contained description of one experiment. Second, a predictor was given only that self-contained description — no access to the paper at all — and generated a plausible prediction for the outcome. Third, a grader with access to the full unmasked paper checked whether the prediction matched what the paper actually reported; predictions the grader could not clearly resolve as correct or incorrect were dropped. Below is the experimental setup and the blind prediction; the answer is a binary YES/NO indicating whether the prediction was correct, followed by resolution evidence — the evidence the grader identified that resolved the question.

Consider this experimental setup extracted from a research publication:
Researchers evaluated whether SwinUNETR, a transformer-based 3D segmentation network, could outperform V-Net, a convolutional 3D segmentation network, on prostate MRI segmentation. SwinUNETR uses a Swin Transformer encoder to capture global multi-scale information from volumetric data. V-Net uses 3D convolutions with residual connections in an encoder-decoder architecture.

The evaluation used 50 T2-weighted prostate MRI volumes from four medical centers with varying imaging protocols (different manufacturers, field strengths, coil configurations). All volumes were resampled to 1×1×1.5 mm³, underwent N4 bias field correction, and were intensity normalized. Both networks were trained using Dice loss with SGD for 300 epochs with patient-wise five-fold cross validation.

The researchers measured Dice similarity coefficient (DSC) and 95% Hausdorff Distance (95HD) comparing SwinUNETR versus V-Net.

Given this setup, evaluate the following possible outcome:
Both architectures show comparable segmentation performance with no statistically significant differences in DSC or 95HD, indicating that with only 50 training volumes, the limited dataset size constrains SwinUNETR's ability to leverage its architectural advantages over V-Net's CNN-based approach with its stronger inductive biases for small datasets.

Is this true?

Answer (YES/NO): NO